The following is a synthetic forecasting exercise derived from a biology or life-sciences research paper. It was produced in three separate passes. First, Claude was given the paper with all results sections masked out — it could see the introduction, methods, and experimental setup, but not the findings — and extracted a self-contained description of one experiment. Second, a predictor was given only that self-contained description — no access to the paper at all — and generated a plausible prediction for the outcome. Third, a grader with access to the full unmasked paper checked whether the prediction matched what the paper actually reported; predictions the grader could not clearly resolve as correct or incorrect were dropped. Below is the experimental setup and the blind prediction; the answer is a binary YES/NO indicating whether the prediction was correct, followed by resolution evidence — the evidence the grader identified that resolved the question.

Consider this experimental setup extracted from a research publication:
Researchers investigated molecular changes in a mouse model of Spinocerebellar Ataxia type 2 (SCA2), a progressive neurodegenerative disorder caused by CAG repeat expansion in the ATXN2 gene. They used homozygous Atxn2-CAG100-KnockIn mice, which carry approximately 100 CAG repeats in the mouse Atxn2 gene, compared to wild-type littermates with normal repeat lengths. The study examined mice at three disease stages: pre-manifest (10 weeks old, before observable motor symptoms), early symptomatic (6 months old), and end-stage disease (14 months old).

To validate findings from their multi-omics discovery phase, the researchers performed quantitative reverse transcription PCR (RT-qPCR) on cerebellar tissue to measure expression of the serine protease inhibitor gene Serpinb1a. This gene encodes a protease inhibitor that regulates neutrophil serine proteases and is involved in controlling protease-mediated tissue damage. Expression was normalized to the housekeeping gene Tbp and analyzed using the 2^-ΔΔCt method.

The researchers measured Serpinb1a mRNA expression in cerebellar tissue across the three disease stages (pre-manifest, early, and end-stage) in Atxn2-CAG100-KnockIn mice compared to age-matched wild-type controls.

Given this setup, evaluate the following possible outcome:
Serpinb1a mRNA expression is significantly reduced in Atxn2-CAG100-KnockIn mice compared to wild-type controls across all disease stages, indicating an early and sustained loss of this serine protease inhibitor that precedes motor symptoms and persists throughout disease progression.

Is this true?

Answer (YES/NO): YES